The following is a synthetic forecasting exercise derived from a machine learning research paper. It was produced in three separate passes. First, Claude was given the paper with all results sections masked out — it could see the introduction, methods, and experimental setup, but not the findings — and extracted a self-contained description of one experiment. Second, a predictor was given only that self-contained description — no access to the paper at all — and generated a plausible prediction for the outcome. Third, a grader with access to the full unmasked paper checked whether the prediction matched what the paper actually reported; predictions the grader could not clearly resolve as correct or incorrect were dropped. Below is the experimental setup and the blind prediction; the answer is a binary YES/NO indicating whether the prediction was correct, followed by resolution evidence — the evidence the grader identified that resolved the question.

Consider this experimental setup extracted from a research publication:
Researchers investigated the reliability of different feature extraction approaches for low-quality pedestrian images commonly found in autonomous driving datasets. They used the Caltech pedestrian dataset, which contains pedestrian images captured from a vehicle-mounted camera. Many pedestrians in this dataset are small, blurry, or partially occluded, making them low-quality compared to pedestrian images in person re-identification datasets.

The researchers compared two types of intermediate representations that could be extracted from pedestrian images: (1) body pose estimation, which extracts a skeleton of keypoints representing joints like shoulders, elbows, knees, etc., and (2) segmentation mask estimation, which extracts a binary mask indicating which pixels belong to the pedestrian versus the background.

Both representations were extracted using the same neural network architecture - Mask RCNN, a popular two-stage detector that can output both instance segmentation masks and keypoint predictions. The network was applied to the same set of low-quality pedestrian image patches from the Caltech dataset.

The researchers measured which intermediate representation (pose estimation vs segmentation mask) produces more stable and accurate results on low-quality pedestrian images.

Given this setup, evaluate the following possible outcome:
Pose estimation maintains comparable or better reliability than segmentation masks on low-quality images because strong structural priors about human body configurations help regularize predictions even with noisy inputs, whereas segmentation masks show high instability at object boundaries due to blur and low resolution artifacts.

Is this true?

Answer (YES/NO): NO